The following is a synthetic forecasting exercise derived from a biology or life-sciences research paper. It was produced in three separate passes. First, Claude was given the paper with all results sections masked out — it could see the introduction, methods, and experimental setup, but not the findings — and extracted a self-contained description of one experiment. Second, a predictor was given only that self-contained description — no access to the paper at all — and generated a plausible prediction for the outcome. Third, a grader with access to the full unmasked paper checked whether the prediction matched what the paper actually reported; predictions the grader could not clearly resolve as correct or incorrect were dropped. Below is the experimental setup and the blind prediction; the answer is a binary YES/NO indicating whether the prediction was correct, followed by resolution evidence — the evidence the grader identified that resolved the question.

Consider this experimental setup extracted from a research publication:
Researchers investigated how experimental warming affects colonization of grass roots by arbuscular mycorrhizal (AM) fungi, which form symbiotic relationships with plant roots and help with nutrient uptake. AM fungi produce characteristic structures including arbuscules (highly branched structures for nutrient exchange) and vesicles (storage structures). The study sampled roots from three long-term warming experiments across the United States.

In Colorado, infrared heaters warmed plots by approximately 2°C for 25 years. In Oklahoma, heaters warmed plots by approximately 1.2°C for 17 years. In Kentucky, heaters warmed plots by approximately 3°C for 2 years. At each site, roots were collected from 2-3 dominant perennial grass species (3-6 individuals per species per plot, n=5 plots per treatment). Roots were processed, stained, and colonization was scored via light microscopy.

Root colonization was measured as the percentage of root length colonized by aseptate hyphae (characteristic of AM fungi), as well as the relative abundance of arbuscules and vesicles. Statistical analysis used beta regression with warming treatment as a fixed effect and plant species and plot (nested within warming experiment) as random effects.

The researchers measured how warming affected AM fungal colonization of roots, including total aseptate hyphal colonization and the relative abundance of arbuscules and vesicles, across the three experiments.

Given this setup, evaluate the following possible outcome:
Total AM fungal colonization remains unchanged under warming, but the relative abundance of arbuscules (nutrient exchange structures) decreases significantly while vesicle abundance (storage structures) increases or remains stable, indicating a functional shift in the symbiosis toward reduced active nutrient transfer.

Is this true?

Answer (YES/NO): NO